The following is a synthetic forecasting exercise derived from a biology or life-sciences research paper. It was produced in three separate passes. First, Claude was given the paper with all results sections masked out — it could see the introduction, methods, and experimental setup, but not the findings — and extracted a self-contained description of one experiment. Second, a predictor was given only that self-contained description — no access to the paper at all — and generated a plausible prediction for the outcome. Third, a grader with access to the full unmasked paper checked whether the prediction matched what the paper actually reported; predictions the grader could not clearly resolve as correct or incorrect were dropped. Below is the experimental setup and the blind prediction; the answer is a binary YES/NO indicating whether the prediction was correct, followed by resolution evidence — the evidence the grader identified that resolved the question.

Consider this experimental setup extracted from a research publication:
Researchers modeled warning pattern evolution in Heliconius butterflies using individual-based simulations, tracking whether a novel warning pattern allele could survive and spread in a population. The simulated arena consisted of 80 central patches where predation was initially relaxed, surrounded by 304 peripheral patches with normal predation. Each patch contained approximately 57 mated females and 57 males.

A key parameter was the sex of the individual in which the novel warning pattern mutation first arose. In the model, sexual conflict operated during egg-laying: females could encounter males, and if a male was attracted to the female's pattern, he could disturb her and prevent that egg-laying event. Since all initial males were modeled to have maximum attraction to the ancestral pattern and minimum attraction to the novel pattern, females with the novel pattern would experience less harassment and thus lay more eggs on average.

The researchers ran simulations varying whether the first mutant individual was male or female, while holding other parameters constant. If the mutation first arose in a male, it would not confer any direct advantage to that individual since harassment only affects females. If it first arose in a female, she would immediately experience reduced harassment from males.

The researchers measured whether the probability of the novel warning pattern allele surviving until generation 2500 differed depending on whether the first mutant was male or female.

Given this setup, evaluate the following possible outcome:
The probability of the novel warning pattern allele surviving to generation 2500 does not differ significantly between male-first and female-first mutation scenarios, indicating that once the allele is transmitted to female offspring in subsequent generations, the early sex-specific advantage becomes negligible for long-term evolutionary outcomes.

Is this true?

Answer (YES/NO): NO